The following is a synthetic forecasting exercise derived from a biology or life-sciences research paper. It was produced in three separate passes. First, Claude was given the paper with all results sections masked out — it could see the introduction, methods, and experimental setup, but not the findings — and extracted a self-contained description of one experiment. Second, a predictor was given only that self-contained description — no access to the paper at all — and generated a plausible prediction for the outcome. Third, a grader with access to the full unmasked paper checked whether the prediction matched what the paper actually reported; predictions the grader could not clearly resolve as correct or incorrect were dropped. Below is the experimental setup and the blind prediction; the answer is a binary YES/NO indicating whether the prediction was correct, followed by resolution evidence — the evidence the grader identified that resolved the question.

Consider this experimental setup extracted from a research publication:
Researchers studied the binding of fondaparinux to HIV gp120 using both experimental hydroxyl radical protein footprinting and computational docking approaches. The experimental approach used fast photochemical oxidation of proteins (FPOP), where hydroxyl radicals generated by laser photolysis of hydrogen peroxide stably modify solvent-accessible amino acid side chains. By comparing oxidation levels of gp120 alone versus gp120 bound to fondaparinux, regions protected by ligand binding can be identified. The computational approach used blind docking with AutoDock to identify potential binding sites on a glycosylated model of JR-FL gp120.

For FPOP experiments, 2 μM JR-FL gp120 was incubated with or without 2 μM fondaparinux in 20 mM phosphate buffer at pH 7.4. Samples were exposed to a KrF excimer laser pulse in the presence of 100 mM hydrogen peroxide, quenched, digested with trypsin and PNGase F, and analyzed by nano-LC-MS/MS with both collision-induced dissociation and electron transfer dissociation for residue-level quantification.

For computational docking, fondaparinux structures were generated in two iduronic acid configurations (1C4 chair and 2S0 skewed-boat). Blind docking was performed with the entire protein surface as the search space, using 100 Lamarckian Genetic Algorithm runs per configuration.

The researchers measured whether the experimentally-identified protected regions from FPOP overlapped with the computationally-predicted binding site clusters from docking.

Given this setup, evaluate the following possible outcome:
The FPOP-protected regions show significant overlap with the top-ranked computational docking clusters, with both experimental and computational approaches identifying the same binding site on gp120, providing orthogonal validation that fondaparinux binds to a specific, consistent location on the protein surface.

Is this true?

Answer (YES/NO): NO